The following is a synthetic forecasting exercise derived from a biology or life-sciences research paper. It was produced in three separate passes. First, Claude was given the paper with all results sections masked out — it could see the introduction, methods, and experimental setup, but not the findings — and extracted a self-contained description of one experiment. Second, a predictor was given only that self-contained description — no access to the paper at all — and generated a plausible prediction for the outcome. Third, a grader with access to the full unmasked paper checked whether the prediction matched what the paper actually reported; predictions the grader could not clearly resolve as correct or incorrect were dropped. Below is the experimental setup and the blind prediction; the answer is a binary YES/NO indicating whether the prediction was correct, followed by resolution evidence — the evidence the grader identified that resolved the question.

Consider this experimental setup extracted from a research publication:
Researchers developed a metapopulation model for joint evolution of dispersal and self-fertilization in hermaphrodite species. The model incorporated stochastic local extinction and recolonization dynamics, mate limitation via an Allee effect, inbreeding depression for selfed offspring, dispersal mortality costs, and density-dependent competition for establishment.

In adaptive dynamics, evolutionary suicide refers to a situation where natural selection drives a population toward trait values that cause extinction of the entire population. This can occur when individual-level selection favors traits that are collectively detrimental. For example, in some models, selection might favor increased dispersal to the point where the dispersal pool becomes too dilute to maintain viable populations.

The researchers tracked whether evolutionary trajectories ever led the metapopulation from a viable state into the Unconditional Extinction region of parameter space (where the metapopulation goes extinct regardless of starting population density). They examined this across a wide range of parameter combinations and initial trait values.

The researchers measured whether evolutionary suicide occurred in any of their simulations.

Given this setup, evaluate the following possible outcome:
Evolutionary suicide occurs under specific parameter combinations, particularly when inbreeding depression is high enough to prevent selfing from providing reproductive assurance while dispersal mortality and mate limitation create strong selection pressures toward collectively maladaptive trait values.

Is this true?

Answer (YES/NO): NO